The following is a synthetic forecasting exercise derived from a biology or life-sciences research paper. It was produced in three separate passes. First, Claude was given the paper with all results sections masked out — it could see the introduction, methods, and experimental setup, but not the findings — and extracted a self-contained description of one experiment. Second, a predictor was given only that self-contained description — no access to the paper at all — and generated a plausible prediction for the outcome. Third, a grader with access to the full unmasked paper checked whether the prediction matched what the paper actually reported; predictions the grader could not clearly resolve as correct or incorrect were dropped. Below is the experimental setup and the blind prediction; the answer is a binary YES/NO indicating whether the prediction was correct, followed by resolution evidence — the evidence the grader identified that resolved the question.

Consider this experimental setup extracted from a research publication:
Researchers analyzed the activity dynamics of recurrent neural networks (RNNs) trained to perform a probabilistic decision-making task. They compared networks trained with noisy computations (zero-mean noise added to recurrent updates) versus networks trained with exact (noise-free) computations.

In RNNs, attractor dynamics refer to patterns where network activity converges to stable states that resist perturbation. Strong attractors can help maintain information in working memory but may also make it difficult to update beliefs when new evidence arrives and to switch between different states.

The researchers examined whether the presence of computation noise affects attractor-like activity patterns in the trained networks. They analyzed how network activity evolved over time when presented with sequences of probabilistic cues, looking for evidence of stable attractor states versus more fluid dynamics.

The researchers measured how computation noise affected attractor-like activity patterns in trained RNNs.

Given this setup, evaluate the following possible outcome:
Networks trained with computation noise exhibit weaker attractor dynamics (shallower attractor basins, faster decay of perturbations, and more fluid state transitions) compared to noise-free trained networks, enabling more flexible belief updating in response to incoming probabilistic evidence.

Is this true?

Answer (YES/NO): YES